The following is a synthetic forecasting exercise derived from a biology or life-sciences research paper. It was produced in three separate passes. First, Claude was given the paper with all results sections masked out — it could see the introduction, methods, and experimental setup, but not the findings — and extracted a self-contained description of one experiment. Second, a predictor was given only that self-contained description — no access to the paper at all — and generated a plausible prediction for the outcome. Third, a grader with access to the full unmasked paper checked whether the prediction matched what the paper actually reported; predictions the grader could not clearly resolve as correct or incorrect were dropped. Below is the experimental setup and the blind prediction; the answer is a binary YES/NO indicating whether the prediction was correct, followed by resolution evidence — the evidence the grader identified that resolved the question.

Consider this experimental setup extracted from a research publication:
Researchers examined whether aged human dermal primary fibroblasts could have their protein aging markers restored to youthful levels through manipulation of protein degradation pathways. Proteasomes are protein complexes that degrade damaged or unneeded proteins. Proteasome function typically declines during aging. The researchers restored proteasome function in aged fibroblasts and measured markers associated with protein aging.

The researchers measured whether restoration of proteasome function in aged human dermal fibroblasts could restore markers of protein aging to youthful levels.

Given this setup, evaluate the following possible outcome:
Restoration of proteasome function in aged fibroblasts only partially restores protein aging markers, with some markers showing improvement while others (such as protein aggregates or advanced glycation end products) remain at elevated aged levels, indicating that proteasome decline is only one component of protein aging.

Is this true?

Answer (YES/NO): NO